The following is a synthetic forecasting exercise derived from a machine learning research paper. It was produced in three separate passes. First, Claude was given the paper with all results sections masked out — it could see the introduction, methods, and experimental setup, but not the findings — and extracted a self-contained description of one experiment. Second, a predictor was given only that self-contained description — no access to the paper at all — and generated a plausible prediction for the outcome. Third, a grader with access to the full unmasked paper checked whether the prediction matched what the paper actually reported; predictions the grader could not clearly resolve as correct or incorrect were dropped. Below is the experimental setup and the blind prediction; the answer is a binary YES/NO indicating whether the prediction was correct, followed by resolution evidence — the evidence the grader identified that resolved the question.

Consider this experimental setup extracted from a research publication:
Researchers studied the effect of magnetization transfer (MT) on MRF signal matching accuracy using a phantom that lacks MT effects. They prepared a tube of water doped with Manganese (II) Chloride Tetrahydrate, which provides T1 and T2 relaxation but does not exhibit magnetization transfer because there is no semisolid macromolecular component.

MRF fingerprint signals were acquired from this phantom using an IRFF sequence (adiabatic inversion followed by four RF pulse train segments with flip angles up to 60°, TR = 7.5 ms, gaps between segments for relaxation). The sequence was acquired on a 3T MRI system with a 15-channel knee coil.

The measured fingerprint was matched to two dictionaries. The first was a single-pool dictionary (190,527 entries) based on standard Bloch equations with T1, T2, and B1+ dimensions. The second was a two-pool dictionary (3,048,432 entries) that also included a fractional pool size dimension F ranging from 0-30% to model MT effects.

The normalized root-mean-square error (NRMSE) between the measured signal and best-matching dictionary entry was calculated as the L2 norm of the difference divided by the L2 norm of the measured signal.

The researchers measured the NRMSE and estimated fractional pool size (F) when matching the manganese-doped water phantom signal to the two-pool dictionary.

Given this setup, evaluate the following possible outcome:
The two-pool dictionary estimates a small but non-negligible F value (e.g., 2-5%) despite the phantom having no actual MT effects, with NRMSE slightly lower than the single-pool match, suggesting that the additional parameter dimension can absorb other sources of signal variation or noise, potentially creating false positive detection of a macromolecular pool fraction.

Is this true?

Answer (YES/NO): YES